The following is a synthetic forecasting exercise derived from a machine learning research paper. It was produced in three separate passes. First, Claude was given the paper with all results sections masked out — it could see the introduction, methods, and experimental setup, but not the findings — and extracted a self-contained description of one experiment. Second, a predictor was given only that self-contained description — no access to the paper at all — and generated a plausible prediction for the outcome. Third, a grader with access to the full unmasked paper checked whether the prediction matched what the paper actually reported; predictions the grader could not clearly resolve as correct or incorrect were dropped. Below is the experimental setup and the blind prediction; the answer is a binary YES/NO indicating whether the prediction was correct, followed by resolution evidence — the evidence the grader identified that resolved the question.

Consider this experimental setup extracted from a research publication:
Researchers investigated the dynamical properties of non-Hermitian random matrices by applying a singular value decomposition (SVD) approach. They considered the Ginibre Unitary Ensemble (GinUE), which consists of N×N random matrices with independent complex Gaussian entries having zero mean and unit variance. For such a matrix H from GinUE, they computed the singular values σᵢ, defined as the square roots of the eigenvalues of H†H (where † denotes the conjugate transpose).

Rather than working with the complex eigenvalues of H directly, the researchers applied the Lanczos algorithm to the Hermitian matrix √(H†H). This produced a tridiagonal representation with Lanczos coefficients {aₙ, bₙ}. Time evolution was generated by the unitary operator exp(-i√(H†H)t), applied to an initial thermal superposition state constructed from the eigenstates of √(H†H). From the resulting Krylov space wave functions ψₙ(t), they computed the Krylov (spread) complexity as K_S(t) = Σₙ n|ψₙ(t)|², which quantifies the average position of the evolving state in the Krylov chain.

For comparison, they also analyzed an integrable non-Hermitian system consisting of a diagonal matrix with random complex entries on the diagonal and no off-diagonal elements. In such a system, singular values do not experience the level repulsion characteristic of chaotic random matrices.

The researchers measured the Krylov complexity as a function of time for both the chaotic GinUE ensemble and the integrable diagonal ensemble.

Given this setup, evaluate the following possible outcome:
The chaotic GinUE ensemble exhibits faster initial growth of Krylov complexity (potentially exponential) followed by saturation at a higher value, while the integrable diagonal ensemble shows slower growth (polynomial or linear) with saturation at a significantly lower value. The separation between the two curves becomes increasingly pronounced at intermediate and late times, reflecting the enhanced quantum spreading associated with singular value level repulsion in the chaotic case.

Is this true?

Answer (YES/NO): NO